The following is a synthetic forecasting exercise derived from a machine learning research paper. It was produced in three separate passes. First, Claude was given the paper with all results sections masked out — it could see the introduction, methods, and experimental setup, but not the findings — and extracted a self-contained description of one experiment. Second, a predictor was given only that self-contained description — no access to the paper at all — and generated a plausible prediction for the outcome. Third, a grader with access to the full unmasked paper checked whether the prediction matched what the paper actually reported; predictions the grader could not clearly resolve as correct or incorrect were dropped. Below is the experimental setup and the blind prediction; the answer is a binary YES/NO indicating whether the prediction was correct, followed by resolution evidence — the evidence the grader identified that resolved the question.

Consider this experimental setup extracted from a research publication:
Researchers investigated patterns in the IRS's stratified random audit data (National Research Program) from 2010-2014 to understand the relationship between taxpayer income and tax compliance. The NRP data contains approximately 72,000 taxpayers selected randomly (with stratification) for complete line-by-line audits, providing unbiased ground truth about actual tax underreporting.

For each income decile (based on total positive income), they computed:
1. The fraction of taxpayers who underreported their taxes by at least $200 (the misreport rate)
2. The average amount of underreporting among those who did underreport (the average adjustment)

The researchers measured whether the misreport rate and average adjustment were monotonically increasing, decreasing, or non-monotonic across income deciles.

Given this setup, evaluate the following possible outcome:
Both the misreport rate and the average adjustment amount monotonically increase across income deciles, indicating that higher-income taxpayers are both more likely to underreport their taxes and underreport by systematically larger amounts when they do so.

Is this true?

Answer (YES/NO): NO